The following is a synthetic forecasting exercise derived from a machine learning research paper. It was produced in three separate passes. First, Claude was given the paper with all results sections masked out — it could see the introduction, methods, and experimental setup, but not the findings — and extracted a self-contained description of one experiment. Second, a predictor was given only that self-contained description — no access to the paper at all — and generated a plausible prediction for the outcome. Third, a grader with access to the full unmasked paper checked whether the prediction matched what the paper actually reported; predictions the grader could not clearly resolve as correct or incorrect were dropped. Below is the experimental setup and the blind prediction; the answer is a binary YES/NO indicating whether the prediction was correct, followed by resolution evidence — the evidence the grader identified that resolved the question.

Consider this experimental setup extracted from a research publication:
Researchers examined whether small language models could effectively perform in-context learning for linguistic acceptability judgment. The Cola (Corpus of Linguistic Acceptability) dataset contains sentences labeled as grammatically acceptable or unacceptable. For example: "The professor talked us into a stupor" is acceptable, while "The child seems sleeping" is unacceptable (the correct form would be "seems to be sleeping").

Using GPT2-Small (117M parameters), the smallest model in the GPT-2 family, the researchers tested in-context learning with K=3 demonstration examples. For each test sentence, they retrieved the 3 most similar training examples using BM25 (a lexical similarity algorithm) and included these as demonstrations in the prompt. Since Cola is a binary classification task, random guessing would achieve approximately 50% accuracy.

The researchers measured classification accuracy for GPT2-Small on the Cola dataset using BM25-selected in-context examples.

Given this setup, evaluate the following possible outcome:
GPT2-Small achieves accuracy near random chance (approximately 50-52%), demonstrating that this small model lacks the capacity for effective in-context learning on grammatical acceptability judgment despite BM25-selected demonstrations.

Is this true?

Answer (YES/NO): NO